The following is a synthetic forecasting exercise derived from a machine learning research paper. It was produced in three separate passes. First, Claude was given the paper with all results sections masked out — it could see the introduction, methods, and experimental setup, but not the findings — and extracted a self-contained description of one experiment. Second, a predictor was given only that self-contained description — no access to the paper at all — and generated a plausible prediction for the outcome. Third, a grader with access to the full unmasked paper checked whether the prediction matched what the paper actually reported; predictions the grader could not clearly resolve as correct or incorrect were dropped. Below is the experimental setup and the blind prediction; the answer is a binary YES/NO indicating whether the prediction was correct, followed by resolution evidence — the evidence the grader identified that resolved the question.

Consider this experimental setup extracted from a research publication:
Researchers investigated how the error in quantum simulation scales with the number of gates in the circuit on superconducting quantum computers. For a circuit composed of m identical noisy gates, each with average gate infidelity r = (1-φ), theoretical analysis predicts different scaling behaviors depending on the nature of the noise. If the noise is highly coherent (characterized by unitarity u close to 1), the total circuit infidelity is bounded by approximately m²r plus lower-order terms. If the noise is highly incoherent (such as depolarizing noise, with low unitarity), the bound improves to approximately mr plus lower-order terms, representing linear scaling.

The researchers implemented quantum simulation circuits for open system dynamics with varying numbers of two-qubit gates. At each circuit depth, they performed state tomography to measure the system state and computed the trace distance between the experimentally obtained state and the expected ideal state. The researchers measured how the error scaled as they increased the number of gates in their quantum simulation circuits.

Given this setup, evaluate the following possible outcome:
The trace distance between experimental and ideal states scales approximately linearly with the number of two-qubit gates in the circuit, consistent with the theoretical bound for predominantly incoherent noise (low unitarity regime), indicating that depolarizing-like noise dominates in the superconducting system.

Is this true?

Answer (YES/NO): YES